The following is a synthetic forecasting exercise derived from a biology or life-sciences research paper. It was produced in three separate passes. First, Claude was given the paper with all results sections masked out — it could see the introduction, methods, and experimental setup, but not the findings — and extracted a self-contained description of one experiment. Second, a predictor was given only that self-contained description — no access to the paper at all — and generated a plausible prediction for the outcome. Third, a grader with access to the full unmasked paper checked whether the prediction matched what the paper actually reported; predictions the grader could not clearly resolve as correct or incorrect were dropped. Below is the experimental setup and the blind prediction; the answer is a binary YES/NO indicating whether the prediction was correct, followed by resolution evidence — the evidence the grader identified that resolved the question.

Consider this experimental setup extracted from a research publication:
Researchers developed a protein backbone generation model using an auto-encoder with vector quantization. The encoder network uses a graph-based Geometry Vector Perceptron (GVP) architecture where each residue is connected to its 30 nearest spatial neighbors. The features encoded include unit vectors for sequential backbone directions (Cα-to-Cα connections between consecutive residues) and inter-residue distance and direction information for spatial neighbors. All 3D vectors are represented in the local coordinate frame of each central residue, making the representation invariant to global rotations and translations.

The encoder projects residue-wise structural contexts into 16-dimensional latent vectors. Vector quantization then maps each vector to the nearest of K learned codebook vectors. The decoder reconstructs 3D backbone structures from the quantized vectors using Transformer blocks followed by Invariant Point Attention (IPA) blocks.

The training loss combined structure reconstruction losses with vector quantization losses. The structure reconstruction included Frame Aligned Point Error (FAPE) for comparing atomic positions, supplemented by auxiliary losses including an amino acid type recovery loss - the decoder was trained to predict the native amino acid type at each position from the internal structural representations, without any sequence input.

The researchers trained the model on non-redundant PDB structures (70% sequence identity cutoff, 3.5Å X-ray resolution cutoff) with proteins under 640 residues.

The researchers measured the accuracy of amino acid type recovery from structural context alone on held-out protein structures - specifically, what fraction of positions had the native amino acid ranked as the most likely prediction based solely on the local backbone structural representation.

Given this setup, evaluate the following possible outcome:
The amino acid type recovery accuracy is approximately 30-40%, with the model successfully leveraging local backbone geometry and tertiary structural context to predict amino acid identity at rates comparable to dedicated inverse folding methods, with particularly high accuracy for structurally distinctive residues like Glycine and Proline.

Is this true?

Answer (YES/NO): NO